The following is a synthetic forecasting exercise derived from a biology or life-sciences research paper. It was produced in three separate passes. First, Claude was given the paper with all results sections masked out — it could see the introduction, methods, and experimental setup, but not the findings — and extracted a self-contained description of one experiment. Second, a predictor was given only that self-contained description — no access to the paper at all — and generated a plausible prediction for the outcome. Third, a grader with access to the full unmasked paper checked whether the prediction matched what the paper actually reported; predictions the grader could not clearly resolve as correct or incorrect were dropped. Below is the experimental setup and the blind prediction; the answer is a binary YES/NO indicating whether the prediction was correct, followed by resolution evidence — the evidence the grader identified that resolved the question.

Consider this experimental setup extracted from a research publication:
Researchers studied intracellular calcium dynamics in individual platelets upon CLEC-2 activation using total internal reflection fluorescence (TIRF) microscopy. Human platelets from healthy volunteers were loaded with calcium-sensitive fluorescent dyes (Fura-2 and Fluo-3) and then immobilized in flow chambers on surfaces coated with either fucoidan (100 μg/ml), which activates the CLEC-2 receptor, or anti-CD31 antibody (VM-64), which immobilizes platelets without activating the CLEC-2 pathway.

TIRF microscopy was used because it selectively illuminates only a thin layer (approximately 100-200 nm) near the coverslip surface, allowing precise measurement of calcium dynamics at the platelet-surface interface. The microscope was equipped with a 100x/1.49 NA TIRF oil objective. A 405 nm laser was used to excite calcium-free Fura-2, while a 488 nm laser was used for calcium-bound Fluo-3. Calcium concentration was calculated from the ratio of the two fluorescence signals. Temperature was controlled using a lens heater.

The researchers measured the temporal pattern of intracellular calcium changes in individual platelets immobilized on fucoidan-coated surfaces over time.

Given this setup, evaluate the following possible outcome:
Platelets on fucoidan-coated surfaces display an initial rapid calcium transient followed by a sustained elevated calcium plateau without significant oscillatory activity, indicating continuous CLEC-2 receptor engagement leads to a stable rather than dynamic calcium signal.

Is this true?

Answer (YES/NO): NO